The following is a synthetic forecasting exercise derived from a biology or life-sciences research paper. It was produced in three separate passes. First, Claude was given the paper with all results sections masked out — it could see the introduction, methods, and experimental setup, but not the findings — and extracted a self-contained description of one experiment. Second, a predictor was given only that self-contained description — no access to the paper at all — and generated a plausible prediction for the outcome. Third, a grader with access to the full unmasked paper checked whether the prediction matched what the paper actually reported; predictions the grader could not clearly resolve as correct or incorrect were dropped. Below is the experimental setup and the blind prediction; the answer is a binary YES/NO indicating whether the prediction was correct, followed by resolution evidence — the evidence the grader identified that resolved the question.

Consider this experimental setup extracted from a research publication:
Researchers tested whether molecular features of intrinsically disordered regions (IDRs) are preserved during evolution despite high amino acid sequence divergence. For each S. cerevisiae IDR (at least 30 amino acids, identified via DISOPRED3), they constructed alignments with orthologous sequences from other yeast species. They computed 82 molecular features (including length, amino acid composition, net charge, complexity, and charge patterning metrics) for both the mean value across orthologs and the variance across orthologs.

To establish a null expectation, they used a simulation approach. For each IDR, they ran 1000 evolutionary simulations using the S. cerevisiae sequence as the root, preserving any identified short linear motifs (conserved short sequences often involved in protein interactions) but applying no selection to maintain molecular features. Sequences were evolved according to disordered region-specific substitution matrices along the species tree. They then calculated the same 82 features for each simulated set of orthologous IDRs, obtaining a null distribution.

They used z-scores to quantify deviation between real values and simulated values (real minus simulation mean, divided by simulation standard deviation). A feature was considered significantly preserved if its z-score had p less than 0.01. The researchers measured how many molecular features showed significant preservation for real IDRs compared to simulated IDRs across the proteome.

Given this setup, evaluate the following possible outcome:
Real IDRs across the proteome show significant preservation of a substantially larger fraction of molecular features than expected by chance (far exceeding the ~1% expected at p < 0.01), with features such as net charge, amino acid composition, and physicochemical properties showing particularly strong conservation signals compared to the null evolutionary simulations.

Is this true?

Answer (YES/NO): YES